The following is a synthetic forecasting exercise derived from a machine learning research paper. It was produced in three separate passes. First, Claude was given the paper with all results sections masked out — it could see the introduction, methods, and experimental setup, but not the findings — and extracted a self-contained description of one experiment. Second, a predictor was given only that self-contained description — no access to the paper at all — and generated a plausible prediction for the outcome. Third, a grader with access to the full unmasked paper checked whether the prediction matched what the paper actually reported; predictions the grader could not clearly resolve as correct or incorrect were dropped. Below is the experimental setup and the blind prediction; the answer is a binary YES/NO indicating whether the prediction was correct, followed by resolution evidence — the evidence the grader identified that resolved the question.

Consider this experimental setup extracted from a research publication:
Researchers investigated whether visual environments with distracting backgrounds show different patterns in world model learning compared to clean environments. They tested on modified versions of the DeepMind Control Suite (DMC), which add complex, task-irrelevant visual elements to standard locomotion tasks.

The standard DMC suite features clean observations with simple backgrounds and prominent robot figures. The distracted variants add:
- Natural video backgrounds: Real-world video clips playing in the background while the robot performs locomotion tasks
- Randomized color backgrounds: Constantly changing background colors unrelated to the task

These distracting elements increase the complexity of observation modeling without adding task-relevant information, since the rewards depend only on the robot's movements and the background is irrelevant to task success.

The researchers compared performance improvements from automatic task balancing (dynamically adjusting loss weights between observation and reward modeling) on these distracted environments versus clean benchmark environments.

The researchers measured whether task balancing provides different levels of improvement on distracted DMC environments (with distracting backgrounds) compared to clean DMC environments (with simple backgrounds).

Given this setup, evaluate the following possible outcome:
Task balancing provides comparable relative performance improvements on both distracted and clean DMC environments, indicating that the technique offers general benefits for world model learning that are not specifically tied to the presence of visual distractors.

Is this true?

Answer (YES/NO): NO